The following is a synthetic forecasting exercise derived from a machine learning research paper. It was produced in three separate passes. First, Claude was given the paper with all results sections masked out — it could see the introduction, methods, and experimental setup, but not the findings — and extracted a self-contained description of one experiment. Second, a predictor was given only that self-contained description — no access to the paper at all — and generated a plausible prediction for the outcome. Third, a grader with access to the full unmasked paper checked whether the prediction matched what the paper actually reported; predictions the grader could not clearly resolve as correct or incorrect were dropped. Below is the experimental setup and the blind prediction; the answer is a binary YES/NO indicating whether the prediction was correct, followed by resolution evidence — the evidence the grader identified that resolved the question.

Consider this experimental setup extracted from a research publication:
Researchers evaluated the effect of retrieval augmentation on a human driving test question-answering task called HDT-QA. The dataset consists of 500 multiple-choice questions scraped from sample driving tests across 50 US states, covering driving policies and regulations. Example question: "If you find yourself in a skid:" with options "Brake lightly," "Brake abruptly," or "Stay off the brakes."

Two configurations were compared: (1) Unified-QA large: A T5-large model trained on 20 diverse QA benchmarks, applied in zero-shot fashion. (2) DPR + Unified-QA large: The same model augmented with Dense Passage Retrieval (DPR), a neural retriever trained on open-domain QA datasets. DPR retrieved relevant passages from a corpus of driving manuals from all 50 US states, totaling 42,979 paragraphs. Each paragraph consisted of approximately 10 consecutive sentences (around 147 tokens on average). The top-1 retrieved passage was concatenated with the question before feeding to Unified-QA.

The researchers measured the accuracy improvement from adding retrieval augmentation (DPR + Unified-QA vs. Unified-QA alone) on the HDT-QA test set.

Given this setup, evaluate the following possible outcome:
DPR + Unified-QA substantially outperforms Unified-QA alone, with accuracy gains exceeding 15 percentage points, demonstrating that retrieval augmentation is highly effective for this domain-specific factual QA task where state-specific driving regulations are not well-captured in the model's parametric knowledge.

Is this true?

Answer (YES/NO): NO